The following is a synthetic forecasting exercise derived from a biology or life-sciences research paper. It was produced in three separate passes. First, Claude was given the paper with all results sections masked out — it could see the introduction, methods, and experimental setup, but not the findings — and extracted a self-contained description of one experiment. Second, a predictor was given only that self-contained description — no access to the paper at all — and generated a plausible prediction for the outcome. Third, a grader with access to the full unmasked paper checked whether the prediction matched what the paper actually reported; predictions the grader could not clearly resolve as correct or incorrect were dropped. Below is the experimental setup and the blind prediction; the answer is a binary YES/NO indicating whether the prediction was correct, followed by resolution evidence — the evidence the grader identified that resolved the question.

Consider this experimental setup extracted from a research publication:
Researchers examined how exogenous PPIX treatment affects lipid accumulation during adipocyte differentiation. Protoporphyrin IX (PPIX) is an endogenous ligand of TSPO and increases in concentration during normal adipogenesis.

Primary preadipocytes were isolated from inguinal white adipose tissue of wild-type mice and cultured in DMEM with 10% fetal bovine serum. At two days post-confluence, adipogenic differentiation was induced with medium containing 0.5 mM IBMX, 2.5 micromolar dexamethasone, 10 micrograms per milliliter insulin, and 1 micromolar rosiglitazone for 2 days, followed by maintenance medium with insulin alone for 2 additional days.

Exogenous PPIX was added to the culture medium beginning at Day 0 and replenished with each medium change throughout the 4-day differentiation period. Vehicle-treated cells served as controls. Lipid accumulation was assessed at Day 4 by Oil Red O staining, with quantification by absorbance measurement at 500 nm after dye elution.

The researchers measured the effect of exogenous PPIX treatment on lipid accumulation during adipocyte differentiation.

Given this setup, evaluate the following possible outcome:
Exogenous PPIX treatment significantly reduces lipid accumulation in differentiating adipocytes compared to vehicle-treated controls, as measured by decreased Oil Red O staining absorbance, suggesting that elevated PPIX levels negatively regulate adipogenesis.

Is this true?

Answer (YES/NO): YES